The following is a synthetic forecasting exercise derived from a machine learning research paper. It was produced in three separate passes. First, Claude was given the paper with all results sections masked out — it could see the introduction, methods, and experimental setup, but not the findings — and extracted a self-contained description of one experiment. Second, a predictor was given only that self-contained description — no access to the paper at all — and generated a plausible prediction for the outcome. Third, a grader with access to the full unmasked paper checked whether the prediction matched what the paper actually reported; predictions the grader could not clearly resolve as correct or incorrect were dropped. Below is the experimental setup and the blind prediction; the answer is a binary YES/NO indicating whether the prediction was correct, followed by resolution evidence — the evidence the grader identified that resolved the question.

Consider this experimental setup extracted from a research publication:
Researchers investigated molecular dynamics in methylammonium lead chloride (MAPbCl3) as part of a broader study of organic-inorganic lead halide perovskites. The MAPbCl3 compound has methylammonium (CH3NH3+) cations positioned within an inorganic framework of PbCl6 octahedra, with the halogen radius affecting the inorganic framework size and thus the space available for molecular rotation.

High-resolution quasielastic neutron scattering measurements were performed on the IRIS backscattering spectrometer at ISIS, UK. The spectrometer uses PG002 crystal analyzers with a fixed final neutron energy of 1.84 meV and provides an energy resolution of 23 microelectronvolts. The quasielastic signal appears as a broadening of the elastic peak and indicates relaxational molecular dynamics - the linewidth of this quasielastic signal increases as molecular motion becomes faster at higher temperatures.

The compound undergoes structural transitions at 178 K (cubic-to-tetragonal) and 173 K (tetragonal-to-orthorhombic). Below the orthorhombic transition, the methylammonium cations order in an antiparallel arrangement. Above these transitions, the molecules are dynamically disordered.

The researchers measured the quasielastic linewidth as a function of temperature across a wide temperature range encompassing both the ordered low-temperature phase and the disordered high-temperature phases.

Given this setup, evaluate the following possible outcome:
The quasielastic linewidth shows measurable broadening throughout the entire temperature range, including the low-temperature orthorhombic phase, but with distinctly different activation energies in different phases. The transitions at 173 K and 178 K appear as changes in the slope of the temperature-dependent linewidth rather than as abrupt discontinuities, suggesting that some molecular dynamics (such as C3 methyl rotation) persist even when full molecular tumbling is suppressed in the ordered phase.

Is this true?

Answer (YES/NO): NO